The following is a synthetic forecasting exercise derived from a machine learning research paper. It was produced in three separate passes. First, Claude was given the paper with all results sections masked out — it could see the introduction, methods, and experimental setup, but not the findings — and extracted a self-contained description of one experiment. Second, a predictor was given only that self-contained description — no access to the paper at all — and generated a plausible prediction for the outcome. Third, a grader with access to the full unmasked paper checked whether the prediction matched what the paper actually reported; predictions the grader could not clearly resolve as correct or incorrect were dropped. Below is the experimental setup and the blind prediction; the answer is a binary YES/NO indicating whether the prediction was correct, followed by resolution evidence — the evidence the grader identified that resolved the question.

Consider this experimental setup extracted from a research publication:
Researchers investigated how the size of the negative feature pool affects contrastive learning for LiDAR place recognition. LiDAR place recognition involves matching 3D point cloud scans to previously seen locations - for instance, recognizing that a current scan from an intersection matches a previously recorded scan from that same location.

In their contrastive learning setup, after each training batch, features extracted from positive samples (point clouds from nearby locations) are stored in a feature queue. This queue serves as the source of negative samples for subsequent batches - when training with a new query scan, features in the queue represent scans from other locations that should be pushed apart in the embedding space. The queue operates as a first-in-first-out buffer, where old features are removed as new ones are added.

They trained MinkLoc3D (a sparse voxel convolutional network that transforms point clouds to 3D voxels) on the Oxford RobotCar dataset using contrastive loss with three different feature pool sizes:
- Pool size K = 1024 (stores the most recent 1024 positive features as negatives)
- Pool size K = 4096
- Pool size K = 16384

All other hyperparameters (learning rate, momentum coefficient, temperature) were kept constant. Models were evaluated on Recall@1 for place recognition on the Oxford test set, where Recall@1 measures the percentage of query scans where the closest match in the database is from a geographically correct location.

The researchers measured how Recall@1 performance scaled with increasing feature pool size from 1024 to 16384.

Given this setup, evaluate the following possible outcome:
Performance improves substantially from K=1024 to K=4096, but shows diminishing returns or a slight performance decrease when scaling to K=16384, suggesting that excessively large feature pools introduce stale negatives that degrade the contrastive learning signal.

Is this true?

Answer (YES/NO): YES